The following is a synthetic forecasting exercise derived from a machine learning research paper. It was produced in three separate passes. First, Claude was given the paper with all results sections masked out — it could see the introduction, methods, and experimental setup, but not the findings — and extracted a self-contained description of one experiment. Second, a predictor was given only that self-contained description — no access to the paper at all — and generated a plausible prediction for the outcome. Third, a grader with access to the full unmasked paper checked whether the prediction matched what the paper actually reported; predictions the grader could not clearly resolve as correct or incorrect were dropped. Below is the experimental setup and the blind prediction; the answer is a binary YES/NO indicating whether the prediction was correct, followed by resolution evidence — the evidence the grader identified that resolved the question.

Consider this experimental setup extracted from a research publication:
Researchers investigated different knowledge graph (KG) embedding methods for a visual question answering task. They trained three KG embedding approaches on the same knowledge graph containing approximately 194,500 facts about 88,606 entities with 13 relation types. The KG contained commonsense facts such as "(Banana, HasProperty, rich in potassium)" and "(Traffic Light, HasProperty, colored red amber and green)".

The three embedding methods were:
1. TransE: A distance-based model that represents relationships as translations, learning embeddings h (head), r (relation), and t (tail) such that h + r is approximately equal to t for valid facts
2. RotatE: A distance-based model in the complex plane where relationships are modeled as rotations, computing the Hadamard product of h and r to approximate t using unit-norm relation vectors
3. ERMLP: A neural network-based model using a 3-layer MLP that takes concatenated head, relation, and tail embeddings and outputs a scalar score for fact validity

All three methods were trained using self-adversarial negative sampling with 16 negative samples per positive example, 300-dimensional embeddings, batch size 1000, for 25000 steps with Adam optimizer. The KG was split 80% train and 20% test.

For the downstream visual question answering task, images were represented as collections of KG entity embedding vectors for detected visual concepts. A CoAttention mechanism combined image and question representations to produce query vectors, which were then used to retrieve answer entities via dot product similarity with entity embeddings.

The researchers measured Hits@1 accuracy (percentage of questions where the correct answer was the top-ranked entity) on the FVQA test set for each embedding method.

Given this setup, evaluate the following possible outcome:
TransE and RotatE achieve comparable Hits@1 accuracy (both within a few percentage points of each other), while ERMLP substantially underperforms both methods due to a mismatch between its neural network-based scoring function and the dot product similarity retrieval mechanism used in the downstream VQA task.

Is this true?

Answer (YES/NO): NO